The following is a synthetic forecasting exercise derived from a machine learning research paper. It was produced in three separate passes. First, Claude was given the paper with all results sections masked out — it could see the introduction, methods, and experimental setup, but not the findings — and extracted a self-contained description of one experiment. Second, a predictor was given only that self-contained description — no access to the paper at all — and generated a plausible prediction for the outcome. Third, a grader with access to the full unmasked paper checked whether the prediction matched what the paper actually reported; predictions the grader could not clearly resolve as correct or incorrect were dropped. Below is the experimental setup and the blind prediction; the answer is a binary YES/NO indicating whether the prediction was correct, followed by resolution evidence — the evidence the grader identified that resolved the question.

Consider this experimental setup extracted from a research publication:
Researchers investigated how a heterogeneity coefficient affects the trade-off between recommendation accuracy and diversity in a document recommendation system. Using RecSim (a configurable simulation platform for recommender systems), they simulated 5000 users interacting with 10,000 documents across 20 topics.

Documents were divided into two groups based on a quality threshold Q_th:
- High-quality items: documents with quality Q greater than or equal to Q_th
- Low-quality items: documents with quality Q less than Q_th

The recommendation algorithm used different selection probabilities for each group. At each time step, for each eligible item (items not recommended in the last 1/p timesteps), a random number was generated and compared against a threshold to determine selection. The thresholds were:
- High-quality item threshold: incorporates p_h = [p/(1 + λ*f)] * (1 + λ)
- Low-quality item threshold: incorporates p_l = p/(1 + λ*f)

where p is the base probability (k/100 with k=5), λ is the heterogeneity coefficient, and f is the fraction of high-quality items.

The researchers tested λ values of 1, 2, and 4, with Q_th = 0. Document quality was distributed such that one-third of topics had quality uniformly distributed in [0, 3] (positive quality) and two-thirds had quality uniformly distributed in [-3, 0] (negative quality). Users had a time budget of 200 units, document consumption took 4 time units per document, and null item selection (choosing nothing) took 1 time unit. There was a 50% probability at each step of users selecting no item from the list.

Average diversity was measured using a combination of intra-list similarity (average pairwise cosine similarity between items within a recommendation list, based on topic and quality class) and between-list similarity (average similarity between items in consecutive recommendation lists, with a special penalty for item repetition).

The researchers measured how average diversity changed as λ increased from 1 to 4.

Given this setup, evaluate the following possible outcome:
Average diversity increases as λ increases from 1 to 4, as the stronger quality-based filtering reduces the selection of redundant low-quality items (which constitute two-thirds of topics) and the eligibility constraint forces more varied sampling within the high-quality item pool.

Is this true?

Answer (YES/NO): NO